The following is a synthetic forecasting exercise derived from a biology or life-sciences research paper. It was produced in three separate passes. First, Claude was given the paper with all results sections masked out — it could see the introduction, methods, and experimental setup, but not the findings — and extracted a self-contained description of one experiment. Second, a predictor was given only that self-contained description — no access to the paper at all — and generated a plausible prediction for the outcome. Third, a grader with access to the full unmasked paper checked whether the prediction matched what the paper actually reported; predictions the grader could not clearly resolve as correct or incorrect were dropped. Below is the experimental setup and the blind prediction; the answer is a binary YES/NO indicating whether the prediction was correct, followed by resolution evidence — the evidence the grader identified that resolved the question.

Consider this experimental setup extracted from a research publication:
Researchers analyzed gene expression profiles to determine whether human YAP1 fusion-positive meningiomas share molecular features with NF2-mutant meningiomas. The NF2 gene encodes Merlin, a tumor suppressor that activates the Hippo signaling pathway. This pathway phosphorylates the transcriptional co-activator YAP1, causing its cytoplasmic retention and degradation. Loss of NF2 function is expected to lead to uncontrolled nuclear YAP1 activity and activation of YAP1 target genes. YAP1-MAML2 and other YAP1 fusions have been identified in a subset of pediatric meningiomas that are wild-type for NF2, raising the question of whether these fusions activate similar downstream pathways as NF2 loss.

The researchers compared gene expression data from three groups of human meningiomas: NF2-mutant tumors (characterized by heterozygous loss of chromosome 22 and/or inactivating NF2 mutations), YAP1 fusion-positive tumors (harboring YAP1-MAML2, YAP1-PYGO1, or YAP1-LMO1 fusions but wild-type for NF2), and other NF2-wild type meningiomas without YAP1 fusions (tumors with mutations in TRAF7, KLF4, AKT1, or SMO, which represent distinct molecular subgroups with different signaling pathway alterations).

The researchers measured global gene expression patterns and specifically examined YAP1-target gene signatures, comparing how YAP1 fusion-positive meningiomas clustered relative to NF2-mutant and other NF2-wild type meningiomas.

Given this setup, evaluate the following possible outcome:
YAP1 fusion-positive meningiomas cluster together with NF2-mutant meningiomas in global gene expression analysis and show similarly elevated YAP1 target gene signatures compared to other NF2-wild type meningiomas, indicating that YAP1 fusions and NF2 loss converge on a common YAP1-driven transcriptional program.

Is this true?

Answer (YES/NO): YES